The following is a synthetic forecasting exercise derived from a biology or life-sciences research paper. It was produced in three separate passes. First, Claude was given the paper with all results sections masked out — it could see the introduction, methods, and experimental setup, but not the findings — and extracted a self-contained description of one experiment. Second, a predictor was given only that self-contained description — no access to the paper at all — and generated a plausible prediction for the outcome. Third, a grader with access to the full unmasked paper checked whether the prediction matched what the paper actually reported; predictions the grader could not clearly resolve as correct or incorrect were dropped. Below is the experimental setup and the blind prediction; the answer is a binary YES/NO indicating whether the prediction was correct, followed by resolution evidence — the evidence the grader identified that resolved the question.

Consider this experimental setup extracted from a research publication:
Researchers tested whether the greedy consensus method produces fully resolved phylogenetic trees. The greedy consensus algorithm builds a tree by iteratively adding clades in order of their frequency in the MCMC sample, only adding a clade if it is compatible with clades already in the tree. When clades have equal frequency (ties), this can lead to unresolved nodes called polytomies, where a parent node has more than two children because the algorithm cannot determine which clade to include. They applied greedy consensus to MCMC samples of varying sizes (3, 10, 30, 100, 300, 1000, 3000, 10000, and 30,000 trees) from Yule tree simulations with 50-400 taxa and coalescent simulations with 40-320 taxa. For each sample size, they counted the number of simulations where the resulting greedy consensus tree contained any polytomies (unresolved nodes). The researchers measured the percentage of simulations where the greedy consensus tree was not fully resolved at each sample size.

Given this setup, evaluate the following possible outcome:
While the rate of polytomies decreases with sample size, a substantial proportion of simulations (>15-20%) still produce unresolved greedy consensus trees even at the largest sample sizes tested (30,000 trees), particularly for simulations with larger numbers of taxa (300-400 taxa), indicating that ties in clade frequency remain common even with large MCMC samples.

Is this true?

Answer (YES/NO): NO